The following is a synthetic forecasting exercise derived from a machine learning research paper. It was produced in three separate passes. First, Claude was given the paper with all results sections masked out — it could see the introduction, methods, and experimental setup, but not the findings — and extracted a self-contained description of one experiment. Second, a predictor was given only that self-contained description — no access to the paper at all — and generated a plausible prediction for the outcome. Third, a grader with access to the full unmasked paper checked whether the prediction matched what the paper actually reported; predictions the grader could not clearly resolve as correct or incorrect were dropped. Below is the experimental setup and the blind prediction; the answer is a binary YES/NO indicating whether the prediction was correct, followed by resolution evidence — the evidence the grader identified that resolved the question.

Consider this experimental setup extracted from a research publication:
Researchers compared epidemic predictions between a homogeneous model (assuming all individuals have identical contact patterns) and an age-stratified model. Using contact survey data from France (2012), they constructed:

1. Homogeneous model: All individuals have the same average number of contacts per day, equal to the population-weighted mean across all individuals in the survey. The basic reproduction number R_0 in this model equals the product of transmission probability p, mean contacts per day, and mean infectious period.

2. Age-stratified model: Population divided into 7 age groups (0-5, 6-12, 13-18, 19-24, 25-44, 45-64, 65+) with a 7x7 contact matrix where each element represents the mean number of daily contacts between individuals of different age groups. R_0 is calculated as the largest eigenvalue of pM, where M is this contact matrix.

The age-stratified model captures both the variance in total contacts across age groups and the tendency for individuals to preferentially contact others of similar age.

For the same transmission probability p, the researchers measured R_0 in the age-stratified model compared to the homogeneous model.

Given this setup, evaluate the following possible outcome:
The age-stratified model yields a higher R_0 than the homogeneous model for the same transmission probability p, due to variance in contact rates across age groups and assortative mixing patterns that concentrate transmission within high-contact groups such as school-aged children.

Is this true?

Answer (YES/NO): YES